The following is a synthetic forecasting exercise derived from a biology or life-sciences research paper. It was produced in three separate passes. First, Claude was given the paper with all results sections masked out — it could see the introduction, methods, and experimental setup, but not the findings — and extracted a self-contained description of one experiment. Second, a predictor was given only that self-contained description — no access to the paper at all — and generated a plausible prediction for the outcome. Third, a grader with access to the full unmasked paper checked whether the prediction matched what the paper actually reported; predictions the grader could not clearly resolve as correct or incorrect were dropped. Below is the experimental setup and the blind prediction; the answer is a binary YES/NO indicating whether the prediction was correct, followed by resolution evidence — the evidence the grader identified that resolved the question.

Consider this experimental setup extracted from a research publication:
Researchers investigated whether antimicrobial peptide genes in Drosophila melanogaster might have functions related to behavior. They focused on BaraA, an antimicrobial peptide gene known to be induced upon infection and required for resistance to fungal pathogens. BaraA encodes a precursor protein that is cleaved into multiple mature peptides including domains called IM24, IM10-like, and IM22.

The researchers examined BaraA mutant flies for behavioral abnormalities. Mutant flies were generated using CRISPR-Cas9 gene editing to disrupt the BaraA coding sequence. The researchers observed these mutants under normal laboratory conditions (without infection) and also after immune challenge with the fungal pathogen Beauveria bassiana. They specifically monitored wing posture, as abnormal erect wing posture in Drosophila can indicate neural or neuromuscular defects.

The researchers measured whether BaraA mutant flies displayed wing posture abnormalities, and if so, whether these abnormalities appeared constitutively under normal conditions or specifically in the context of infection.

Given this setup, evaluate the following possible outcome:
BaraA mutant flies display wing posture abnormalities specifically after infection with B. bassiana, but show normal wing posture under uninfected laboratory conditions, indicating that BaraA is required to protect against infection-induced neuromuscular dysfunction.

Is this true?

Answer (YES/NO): YES